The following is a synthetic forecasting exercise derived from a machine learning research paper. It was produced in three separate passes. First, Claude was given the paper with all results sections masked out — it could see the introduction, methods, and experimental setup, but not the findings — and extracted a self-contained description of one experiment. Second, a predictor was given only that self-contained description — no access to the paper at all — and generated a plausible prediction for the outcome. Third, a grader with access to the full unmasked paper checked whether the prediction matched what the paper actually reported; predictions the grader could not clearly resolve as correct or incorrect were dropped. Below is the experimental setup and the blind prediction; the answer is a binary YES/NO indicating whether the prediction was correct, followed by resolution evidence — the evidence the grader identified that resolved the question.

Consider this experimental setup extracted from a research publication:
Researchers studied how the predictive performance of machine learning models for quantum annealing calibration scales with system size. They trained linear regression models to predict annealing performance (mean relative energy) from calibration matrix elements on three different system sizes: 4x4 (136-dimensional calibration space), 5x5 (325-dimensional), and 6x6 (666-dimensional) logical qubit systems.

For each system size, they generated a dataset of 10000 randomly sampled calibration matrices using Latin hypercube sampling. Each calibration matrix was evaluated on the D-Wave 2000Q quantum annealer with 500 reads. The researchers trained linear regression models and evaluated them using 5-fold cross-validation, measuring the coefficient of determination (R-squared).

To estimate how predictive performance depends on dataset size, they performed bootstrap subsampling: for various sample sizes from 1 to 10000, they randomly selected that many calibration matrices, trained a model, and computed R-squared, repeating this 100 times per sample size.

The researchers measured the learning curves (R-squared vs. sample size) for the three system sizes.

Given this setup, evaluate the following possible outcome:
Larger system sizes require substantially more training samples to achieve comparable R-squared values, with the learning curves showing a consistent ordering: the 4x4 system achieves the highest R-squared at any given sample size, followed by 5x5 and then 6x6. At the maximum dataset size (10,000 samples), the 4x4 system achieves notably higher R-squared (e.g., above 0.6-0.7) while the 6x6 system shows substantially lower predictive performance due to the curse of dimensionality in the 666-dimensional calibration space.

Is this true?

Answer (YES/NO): NO